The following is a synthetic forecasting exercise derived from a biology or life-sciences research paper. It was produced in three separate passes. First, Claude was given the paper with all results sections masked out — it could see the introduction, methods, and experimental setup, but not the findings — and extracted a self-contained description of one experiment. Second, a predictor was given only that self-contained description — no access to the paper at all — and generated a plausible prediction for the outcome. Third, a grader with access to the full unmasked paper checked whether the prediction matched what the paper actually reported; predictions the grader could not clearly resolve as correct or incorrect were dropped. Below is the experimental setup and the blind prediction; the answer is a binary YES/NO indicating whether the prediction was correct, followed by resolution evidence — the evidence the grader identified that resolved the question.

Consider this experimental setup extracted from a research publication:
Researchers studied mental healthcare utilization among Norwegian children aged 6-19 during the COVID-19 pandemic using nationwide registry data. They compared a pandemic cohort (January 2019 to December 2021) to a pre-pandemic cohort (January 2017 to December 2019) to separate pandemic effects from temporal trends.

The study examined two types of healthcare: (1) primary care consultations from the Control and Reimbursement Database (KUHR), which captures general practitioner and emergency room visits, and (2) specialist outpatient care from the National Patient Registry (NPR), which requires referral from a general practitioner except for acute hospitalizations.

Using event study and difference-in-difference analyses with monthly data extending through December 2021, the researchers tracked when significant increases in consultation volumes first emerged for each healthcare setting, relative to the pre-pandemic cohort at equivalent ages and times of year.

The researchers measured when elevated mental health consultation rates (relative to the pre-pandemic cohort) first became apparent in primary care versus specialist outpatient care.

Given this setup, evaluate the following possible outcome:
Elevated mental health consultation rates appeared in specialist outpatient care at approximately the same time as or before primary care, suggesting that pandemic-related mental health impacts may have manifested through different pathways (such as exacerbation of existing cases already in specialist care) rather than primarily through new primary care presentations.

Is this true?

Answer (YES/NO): NO